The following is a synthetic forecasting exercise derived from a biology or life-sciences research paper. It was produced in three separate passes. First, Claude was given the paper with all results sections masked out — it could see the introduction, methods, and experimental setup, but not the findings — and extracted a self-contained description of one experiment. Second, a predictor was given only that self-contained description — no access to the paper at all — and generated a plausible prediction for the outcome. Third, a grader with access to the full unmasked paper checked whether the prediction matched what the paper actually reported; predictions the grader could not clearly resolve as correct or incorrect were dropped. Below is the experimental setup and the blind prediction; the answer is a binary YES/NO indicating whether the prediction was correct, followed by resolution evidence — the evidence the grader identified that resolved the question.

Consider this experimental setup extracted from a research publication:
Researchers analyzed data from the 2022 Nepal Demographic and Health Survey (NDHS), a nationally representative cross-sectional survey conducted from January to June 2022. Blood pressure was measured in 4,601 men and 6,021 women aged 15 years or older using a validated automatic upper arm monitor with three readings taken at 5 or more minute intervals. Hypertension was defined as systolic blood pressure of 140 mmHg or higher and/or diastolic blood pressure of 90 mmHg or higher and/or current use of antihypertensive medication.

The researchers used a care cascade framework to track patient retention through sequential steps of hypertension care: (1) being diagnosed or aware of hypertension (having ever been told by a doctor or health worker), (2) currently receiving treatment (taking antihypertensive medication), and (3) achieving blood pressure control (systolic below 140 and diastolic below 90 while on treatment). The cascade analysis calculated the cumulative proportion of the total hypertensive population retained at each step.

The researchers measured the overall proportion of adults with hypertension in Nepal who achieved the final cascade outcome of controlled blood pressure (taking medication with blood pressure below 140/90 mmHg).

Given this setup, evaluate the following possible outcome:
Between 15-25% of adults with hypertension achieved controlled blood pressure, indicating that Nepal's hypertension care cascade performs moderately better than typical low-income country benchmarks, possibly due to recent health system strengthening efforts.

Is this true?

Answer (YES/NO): YES